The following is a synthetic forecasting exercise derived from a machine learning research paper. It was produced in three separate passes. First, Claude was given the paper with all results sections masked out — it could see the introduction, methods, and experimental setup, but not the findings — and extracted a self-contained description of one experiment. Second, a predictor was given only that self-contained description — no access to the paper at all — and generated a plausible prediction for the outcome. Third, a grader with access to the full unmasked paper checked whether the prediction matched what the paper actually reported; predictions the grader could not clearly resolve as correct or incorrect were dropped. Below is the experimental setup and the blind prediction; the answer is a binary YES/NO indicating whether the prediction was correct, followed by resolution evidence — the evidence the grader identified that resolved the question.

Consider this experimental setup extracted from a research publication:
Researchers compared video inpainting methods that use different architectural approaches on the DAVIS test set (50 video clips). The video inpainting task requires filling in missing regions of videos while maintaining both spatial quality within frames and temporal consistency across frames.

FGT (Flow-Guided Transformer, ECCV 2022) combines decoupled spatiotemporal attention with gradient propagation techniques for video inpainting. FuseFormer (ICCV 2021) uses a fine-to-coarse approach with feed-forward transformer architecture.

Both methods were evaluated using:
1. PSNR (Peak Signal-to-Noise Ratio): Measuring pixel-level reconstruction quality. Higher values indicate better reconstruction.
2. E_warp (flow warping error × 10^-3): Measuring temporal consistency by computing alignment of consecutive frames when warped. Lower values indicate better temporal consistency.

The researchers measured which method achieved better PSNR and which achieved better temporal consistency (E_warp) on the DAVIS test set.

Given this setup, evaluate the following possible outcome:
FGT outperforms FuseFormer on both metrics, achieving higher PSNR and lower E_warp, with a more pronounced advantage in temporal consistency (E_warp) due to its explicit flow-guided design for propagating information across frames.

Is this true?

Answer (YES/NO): YES